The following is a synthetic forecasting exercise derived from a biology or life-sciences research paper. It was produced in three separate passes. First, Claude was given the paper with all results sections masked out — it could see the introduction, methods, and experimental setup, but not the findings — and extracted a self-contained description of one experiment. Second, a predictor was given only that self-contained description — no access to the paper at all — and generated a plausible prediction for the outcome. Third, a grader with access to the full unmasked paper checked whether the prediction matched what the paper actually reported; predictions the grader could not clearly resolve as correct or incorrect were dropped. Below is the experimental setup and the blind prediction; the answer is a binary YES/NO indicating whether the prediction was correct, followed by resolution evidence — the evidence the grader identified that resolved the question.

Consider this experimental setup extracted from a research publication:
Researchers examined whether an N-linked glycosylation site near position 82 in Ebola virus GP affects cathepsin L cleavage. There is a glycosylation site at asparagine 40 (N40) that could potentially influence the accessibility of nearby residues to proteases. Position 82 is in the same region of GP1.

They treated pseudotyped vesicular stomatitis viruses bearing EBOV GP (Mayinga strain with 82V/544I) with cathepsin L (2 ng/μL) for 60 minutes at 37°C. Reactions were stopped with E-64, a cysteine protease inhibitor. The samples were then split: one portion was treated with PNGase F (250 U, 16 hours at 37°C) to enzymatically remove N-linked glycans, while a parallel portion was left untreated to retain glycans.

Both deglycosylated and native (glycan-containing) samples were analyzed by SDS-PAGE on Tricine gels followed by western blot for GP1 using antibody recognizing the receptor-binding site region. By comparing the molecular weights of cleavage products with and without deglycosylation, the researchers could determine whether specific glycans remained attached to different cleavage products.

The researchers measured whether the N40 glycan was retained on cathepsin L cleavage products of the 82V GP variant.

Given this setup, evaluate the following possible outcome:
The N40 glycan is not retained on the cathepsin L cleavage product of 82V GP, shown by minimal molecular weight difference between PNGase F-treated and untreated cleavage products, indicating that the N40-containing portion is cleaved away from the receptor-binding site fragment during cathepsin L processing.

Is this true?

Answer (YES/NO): YES